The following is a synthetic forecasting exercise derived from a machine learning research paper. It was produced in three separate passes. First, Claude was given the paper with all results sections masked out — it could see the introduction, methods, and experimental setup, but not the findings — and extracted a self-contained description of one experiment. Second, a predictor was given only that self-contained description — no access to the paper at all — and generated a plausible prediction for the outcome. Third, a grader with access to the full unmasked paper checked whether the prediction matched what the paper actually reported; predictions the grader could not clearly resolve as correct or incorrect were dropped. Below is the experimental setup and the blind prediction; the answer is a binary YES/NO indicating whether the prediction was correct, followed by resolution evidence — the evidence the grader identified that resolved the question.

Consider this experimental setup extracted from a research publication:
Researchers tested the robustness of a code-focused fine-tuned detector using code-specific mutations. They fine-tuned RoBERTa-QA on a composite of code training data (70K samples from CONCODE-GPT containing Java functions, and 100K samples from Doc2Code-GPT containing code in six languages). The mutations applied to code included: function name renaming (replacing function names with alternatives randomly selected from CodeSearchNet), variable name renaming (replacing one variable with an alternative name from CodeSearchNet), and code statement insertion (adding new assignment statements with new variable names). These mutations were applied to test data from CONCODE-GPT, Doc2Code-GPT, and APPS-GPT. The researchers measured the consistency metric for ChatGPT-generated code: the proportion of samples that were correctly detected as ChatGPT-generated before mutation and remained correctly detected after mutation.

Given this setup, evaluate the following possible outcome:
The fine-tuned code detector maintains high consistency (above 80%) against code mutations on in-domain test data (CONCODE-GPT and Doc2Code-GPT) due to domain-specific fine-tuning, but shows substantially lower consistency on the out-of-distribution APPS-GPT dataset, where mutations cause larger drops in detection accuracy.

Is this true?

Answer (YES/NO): NO